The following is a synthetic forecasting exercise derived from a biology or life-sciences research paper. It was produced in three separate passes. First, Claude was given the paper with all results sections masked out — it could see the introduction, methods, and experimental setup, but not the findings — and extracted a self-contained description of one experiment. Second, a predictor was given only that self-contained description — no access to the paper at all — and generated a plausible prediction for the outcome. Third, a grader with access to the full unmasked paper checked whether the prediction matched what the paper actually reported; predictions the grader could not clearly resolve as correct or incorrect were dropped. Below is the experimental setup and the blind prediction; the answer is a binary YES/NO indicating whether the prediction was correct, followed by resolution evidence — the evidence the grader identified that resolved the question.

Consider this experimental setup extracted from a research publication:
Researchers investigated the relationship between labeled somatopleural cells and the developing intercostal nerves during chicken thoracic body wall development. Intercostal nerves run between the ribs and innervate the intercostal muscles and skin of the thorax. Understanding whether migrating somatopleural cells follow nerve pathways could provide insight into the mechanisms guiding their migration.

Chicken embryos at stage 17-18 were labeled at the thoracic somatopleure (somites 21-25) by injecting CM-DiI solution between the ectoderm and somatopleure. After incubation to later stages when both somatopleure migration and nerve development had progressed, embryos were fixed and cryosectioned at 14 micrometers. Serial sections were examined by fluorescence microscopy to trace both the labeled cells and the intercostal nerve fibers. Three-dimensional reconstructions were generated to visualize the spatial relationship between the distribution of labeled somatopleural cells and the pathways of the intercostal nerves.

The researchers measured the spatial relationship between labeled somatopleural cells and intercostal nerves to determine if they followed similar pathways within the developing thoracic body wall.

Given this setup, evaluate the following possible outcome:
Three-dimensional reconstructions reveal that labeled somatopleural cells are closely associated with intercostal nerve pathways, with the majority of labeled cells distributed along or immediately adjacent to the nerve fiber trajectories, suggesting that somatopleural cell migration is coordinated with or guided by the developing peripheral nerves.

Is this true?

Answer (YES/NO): YES